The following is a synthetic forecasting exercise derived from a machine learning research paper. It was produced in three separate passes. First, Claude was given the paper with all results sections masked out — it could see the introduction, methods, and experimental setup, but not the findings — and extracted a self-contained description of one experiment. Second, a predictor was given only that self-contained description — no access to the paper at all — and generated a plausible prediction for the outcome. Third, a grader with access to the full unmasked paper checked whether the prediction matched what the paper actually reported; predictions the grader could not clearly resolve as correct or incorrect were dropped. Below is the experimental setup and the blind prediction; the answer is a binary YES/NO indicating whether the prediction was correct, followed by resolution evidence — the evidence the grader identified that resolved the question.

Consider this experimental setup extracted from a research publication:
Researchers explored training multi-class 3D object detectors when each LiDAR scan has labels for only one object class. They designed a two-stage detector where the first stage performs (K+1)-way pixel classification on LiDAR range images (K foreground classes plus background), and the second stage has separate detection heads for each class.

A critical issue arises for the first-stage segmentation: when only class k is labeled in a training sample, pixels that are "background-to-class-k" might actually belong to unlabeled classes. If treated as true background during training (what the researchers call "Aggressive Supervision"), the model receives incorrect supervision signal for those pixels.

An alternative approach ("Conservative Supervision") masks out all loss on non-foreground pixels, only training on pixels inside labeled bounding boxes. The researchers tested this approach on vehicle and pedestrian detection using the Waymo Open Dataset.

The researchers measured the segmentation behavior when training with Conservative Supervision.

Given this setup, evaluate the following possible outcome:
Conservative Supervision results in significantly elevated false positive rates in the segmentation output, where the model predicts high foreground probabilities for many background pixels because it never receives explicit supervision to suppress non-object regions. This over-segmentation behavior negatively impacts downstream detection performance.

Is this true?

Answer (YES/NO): YES